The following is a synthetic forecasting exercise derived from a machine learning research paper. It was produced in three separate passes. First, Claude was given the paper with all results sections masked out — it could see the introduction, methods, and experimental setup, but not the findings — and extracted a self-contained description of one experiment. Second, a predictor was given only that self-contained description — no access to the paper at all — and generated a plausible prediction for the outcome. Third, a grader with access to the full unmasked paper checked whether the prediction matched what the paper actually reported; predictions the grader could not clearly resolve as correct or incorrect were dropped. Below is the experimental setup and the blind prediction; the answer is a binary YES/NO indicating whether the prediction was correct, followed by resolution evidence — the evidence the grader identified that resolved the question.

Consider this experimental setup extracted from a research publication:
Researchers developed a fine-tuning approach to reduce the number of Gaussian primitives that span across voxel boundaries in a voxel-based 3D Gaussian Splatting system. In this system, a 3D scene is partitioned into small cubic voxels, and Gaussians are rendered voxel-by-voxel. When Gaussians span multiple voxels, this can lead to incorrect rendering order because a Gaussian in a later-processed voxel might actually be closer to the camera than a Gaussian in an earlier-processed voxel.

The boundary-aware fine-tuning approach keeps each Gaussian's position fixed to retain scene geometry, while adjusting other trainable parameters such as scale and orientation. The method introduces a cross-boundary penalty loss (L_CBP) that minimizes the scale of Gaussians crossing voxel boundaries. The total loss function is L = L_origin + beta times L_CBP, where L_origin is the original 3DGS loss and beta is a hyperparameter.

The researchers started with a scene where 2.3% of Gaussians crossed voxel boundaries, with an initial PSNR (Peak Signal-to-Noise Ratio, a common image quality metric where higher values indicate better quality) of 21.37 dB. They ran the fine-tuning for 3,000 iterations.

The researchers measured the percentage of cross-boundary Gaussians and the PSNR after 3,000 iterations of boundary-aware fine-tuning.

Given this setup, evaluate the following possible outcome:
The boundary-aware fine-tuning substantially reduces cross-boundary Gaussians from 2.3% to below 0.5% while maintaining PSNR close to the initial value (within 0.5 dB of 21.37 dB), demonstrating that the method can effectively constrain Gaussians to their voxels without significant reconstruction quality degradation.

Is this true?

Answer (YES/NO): NO